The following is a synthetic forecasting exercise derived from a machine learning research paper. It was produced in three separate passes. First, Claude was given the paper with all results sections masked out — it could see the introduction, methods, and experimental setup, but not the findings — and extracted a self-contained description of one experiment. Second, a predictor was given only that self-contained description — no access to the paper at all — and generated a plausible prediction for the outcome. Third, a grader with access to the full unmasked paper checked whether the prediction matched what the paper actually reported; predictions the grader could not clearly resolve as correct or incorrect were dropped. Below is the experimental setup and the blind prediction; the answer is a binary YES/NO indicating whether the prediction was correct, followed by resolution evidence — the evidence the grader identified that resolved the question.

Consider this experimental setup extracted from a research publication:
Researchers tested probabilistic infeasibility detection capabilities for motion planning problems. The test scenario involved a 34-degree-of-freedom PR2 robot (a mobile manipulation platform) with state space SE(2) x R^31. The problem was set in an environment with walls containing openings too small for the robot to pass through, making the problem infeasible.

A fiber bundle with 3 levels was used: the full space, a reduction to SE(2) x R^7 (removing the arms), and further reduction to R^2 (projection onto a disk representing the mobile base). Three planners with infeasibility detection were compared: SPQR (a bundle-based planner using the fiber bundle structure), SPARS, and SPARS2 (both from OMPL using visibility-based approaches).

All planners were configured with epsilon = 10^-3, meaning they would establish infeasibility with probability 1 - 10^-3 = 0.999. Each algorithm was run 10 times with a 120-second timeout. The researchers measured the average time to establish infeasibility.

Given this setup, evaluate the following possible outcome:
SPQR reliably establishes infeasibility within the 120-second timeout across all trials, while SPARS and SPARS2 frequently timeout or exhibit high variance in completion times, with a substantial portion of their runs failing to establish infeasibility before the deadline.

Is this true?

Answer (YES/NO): NO